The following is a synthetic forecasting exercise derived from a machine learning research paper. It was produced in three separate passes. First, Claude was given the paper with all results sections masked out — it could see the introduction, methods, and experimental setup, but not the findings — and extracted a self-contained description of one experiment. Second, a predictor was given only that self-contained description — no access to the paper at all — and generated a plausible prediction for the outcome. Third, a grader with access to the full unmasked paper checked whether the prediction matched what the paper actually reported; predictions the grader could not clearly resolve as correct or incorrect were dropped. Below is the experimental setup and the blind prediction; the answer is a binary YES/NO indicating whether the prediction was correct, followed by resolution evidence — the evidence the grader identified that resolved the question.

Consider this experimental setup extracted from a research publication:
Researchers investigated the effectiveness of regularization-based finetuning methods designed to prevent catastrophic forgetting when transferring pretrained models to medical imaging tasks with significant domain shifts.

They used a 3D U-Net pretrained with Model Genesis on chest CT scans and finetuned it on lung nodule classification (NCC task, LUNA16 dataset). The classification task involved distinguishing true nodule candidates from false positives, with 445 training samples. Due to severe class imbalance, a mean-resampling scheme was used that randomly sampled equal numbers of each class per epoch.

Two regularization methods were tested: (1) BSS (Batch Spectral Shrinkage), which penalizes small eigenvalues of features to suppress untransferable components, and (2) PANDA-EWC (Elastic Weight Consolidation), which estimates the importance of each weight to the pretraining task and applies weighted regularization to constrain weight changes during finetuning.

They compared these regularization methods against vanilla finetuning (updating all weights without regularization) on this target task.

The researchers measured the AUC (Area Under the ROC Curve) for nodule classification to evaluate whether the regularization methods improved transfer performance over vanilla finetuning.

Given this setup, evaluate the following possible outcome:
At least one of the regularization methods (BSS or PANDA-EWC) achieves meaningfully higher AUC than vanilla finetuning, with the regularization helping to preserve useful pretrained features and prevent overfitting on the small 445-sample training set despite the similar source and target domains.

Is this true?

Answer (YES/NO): NO